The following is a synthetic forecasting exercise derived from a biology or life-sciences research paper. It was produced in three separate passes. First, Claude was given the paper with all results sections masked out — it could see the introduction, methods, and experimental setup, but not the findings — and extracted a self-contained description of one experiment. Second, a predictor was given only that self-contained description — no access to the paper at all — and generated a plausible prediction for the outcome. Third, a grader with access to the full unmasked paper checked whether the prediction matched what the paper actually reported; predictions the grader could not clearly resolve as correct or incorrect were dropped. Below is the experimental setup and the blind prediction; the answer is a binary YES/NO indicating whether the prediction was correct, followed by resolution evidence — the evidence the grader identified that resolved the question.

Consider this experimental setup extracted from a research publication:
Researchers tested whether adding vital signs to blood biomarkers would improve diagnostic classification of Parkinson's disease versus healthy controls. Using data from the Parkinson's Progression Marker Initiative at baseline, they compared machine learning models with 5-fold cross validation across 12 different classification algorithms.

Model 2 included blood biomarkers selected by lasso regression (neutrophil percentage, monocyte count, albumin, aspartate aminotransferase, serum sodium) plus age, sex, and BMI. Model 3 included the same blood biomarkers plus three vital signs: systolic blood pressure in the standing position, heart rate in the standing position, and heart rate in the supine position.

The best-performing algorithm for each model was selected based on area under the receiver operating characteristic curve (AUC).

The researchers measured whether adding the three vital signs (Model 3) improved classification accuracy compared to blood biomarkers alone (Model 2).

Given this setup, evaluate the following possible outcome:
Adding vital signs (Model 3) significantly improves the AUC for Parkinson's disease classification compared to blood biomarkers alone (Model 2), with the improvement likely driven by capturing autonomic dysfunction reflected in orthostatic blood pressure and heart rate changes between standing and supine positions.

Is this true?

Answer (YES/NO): NO